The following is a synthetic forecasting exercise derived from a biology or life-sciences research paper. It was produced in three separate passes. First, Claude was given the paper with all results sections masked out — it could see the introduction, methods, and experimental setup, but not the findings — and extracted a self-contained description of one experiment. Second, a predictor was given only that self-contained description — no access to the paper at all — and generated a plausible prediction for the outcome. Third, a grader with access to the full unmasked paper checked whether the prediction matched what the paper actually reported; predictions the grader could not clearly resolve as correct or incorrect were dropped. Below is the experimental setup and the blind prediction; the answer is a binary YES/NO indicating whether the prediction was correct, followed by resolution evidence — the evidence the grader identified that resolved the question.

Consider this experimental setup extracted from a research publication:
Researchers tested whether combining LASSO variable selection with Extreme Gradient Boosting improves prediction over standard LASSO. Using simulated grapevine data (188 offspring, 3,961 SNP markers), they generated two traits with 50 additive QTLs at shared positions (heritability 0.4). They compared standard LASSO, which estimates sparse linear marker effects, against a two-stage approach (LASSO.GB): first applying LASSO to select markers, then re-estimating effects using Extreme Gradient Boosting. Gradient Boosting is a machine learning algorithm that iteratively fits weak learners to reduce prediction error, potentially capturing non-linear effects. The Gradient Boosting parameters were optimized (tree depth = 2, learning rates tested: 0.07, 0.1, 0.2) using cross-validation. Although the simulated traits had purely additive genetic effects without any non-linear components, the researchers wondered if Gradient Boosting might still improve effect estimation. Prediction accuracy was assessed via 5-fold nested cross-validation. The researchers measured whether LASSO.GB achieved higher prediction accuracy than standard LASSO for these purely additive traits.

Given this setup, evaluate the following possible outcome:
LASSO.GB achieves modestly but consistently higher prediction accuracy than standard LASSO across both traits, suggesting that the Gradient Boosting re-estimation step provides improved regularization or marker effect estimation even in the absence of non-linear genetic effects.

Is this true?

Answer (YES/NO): NO